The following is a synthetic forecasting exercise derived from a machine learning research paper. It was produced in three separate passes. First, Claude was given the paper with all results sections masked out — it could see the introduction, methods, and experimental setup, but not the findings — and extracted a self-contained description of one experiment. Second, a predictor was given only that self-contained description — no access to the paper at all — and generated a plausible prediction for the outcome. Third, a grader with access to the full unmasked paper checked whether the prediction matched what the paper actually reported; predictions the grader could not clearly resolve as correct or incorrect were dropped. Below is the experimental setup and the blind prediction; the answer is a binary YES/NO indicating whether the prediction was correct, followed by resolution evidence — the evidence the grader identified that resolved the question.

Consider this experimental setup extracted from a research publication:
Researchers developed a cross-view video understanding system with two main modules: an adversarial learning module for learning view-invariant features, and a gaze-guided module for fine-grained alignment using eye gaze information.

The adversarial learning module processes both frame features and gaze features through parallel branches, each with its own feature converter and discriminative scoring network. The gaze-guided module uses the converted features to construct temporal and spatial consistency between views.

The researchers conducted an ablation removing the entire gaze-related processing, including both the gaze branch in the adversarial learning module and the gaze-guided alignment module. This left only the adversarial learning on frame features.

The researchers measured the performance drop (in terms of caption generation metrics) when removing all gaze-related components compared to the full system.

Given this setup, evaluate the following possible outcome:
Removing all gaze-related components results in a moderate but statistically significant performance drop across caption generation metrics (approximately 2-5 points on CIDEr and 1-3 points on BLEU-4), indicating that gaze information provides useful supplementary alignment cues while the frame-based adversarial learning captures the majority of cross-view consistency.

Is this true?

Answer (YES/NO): NO